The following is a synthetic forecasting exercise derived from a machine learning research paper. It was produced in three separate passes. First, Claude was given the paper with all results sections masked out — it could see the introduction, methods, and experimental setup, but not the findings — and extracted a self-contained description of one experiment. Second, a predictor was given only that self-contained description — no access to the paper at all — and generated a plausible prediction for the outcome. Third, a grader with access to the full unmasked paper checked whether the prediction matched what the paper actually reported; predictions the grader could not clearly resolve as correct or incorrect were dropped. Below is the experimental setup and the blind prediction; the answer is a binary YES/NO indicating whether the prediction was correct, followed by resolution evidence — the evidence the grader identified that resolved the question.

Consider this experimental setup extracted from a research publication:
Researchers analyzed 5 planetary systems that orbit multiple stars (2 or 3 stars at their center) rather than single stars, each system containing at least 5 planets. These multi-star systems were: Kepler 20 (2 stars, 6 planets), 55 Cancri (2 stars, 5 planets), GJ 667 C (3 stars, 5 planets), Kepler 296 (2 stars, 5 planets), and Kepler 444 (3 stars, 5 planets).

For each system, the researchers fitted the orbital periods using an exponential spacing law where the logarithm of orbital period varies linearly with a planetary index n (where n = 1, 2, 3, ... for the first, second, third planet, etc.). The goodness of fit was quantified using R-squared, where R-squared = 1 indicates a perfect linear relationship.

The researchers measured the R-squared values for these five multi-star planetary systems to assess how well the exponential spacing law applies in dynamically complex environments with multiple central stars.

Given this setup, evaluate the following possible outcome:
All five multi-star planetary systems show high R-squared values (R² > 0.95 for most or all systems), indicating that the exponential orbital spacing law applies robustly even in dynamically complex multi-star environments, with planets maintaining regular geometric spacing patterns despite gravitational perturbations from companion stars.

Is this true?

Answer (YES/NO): YES